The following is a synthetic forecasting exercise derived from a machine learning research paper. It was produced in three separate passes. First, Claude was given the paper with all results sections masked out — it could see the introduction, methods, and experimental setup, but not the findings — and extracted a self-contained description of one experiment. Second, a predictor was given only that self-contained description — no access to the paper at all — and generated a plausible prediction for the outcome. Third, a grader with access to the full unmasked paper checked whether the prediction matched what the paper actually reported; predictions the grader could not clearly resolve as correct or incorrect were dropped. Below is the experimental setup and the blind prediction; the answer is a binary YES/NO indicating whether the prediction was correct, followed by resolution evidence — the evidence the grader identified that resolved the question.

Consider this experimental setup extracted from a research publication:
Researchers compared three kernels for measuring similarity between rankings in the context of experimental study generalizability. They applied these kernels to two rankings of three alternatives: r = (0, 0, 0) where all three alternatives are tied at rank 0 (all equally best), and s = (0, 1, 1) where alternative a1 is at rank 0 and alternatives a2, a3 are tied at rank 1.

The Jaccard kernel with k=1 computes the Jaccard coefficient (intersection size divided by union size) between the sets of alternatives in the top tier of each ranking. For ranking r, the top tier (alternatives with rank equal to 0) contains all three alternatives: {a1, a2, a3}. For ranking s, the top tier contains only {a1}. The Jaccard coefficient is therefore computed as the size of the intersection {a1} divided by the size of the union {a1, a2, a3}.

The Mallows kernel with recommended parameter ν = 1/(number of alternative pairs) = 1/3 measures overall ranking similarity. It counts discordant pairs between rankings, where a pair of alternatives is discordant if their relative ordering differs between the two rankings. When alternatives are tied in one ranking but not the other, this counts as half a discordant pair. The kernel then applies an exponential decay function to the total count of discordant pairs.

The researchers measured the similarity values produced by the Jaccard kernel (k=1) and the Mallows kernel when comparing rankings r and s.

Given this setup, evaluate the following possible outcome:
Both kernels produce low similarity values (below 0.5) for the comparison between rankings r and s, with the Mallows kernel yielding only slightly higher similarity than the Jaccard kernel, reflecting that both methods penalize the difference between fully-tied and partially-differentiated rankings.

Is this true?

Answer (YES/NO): NO